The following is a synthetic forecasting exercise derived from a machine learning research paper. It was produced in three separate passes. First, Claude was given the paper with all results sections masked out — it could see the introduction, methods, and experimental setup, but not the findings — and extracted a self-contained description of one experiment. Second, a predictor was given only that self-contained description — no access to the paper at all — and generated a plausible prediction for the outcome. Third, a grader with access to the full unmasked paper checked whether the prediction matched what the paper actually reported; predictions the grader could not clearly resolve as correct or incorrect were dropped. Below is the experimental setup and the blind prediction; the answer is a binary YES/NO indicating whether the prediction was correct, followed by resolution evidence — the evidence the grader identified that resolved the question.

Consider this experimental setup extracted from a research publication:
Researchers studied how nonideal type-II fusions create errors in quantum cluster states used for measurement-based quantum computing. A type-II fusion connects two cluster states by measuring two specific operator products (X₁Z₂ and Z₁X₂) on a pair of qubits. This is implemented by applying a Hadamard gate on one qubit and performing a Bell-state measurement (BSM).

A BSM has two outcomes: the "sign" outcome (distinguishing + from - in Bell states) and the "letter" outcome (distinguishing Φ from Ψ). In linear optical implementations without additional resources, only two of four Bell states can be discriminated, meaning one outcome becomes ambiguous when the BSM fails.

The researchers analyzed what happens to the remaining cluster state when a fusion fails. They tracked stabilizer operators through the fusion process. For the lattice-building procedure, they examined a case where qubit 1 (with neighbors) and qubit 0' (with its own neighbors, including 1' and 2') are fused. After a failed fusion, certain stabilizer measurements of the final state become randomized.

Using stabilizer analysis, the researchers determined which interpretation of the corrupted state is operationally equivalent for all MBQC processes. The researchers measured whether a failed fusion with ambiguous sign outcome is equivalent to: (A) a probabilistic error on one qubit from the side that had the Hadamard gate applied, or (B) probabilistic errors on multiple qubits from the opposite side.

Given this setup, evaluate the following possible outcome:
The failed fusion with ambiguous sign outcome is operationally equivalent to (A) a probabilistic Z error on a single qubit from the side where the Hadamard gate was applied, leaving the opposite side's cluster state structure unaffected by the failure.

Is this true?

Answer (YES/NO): YES